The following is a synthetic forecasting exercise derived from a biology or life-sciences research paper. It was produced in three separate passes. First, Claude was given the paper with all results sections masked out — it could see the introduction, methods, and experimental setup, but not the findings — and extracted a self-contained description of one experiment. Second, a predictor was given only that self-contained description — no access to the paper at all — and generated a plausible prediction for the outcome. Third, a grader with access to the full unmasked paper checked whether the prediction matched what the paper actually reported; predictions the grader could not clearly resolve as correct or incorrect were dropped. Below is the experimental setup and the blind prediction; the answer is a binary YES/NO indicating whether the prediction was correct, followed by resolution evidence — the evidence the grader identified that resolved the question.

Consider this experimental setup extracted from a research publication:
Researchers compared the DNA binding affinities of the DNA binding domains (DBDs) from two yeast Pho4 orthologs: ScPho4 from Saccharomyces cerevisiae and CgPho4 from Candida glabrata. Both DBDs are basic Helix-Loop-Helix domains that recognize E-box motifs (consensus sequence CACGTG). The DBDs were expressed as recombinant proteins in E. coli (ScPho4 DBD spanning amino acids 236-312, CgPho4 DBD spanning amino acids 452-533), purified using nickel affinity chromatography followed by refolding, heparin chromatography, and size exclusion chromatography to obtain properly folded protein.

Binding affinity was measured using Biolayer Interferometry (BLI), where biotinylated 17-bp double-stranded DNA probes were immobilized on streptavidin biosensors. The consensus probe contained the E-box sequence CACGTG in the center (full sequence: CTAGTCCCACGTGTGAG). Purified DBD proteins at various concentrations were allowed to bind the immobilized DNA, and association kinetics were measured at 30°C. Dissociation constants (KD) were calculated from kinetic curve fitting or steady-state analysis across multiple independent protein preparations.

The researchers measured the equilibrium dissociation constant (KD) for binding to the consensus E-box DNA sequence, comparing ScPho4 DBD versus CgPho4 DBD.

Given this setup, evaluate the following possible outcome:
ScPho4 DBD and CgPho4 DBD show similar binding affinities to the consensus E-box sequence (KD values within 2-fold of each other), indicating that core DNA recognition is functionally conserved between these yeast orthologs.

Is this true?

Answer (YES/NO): NO